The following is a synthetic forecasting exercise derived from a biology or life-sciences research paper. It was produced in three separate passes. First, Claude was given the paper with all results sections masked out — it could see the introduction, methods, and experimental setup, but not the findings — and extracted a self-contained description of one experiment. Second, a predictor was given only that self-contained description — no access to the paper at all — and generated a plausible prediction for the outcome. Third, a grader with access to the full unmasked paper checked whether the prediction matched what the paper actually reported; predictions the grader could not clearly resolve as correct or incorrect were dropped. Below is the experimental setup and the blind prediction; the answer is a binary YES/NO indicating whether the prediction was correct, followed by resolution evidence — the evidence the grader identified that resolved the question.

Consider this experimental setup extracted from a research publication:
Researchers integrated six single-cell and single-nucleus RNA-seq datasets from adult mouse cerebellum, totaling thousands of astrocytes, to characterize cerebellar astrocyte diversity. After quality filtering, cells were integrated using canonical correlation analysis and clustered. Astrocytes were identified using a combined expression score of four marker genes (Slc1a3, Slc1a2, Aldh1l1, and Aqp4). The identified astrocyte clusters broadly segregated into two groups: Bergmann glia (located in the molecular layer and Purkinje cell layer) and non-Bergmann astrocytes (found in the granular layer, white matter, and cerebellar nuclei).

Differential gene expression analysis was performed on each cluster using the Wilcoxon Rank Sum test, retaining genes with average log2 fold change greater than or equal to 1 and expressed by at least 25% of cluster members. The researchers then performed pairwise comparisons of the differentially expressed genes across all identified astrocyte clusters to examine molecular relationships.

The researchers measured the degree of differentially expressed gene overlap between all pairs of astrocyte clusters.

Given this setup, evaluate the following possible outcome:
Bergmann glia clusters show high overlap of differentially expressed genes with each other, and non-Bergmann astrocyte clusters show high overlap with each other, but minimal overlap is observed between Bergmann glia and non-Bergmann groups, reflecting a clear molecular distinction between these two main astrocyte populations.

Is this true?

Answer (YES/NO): YES